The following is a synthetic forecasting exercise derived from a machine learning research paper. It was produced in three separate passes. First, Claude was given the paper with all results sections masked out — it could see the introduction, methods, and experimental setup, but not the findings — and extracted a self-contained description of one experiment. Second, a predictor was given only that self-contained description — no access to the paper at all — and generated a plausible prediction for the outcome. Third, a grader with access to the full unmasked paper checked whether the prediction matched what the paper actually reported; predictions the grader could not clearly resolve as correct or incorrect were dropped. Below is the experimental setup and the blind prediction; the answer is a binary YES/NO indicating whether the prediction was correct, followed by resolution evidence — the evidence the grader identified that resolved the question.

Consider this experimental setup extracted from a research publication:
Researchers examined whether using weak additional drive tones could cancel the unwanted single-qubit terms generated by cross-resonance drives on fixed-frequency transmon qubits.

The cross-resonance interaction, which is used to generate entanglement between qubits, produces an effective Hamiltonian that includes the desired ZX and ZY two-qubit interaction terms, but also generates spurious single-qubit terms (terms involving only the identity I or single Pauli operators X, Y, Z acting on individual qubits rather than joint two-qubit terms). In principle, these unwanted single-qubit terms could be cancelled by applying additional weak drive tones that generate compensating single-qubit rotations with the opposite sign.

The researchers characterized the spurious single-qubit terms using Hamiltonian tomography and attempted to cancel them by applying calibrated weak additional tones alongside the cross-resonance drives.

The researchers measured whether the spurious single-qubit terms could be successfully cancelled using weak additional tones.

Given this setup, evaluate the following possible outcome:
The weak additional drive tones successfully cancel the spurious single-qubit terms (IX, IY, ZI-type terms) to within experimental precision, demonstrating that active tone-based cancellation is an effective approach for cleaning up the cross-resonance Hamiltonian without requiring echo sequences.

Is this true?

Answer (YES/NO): NO